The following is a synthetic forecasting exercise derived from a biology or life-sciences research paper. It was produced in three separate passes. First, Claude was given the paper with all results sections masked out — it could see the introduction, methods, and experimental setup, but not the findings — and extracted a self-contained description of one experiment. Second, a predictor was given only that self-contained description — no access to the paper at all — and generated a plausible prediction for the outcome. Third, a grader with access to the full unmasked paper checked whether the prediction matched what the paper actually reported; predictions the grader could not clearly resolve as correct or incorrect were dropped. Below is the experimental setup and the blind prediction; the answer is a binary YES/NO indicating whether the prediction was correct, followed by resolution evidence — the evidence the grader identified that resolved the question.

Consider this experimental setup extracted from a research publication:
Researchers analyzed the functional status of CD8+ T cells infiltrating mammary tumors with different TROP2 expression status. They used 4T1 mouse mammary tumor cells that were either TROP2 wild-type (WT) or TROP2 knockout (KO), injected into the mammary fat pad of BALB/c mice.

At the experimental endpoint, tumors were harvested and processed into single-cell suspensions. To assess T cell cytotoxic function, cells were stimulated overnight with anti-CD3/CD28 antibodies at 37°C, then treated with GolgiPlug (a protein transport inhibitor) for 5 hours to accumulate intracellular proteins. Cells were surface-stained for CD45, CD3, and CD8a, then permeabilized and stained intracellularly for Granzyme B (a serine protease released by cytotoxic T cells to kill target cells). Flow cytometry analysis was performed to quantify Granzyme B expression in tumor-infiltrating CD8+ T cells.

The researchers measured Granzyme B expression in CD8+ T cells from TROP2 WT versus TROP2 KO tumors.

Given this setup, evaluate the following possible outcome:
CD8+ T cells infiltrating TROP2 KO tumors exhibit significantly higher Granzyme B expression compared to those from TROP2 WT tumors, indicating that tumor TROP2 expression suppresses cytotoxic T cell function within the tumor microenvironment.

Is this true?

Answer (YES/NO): YES